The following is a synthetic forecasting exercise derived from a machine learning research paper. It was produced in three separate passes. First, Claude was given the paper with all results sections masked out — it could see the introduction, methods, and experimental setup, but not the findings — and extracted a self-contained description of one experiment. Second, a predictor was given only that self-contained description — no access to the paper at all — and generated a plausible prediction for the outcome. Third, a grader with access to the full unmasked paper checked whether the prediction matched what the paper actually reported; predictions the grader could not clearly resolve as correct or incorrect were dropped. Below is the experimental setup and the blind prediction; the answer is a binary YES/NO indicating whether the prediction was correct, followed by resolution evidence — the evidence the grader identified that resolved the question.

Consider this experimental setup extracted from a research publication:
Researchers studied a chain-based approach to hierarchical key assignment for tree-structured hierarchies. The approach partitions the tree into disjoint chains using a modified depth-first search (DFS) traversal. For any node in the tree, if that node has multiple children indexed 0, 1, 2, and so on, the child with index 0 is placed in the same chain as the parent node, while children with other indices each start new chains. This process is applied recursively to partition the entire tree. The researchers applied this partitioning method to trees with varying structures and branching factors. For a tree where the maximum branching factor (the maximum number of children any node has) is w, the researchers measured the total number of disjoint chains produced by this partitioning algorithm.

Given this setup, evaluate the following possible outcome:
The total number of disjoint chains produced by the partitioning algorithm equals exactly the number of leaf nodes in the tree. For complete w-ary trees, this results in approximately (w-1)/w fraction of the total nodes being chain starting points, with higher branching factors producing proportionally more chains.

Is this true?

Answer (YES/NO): NO